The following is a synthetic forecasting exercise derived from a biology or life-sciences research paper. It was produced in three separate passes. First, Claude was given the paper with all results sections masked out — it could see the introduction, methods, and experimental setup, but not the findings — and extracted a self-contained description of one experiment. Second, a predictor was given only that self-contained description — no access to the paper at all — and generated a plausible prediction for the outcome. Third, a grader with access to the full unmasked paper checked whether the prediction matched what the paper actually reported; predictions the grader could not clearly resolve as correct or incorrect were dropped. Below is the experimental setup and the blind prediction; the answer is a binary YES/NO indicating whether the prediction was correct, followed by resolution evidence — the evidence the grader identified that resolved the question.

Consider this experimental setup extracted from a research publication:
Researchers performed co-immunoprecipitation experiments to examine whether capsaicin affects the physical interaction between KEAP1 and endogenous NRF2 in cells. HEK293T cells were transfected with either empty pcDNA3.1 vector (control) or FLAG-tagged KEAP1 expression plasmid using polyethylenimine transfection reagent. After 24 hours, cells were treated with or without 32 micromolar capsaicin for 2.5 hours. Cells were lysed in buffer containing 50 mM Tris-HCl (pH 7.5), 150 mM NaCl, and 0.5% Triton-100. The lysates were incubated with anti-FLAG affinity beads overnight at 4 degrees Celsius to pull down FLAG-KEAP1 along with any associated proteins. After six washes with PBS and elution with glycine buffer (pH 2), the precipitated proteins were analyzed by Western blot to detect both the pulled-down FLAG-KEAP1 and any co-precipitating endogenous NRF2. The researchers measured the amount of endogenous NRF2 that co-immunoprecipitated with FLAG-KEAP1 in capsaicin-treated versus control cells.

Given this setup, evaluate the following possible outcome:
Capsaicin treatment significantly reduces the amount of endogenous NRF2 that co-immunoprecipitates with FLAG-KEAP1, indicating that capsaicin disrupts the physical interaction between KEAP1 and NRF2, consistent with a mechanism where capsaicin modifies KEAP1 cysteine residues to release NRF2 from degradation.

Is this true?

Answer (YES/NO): NO